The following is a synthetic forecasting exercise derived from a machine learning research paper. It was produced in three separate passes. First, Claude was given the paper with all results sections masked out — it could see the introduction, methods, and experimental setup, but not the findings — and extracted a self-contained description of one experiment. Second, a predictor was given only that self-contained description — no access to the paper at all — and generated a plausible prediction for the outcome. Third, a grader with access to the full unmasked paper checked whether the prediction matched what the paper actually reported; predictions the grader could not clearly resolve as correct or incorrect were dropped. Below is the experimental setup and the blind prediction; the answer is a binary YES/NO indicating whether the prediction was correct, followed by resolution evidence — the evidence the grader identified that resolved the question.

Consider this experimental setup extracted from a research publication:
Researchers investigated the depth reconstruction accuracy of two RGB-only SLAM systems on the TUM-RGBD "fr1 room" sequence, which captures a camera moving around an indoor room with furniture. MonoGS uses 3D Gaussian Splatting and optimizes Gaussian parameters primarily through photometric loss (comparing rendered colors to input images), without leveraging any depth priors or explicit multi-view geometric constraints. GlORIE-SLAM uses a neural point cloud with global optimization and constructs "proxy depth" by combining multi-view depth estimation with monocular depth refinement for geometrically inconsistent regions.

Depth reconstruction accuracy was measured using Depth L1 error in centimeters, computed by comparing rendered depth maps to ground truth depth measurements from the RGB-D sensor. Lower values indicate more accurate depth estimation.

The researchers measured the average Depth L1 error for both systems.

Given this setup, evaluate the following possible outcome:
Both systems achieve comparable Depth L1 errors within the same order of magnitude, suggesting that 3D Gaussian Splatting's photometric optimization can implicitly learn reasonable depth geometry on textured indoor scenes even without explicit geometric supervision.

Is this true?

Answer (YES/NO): NO